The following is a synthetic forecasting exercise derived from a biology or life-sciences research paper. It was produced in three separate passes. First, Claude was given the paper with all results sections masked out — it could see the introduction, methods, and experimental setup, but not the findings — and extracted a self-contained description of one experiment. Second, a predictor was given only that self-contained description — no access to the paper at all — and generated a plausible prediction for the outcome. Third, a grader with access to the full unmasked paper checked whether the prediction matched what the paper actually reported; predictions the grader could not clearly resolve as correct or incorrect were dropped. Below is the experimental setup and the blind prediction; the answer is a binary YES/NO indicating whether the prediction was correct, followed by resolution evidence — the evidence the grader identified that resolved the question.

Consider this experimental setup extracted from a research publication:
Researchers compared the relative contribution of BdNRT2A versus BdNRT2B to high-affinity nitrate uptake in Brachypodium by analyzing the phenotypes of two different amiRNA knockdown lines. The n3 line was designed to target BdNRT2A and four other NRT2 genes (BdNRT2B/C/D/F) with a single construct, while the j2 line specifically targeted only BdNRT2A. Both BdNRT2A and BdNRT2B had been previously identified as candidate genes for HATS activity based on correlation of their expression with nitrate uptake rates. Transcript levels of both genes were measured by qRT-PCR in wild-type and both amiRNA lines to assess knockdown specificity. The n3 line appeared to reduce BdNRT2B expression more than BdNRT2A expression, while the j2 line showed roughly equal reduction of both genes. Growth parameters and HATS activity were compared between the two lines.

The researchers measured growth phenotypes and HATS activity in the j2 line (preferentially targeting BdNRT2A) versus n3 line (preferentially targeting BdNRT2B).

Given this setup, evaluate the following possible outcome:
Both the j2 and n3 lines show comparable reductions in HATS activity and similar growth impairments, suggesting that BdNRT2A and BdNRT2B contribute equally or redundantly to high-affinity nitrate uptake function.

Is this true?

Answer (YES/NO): NO